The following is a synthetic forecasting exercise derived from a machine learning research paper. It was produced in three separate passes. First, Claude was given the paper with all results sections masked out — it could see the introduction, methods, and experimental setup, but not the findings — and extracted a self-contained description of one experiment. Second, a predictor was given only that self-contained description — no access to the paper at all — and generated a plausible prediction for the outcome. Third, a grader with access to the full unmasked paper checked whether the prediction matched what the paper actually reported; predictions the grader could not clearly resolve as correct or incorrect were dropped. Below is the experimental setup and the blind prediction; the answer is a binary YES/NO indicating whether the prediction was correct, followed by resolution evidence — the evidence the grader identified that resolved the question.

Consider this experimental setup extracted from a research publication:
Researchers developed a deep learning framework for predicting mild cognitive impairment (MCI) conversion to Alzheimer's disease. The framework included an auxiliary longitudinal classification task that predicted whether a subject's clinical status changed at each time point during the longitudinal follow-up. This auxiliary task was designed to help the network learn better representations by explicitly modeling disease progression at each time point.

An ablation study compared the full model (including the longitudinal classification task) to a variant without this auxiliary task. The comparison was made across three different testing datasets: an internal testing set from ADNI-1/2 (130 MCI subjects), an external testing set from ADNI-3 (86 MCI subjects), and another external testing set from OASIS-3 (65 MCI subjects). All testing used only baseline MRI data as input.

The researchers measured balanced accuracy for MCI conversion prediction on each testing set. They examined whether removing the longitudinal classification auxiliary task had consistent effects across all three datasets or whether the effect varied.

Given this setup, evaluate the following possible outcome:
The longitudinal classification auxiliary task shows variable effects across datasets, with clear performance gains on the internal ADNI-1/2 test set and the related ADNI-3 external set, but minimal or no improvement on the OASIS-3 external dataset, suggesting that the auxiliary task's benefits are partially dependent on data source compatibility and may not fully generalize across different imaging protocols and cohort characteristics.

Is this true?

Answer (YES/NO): NO